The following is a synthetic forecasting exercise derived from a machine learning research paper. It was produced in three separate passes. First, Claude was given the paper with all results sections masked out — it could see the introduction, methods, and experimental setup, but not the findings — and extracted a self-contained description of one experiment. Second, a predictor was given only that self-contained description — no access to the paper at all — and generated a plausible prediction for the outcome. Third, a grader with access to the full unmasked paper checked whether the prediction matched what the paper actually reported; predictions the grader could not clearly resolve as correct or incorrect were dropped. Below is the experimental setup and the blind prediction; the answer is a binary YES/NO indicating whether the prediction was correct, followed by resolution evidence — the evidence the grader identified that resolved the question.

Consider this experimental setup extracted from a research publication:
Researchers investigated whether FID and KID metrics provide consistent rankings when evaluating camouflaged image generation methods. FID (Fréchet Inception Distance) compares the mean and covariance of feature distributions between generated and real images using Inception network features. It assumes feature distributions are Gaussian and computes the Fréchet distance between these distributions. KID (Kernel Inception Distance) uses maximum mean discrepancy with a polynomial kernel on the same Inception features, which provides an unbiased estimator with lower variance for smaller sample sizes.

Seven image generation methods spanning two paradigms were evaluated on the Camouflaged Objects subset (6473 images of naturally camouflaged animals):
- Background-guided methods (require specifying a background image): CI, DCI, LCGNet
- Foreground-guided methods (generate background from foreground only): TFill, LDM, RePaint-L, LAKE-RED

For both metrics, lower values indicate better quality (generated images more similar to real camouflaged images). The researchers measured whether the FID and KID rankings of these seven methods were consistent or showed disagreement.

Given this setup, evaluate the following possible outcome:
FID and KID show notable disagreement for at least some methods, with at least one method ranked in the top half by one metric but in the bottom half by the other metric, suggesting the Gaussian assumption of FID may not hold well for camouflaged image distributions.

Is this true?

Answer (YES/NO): NO